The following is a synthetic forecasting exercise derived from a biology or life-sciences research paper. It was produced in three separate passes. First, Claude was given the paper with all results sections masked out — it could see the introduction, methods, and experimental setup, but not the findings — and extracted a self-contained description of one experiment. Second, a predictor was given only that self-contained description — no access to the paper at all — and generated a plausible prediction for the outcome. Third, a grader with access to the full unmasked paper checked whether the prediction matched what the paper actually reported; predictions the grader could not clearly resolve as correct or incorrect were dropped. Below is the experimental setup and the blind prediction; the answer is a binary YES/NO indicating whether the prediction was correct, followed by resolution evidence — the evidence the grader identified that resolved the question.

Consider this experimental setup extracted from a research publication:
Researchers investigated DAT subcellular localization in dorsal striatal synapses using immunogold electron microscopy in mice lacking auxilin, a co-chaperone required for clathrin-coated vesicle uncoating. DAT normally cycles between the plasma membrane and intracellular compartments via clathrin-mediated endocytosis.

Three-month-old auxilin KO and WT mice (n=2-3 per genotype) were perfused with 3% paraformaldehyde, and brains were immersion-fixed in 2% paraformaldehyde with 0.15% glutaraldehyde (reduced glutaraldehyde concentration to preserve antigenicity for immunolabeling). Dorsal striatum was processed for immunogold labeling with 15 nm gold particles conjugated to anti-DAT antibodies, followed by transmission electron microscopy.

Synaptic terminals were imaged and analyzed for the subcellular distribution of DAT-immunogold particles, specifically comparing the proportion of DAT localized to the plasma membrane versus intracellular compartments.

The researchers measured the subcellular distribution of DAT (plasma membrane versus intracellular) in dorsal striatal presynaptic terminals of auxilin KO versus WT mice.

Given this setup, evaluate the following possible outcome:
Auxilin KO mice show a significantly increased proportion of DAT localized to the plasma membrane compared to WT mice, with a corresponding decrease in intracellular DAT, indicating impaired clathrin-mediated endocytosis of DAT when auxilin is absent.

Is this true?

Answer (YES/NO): NO